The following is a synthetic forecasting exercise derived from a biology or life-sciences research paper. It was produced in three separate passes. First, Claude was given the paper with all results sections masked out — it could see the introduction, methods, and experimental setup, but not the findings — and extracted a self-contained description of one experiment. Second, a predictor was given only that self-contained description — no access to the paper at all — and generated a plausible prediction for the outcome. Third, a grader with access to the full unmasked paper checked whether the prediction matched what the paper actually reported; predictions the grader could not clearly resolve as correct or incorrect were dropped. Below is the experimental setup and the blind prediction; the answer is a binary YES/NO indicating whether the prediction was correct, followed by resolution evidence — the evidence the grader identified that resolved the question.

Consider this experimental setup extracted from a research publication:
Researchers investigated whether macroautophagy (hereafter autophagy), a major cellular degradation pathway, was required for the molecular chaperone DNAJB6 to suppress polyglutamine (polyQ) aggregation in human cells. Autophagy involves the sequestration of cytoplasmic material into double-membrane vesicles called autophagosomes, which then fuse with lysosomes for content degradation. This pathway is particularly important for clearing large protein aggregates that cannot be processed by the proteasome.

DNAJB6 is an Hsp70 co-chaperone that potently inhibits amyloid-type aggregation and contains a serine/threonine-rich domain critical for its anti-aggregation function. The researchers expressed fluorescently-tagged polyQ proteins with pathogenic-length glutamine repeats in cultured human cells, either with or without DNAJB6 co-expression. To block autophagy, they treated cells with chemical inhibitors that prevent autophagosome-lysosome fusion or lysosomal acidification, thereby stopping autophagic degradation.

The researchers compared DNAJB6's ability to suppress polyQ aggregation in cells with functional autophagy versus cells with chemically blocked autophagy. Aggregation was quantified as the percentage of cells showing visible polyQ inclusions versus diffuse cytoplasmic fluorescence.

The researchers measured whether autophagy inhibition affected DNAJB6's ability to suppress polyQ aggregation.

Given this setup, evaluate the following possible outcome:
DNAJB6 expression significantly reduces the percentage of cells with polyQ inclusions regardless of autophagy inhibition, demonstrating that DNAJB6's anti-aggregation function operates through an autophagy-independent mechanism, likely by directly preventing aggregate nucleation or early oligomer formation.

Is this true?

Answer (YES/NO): YES